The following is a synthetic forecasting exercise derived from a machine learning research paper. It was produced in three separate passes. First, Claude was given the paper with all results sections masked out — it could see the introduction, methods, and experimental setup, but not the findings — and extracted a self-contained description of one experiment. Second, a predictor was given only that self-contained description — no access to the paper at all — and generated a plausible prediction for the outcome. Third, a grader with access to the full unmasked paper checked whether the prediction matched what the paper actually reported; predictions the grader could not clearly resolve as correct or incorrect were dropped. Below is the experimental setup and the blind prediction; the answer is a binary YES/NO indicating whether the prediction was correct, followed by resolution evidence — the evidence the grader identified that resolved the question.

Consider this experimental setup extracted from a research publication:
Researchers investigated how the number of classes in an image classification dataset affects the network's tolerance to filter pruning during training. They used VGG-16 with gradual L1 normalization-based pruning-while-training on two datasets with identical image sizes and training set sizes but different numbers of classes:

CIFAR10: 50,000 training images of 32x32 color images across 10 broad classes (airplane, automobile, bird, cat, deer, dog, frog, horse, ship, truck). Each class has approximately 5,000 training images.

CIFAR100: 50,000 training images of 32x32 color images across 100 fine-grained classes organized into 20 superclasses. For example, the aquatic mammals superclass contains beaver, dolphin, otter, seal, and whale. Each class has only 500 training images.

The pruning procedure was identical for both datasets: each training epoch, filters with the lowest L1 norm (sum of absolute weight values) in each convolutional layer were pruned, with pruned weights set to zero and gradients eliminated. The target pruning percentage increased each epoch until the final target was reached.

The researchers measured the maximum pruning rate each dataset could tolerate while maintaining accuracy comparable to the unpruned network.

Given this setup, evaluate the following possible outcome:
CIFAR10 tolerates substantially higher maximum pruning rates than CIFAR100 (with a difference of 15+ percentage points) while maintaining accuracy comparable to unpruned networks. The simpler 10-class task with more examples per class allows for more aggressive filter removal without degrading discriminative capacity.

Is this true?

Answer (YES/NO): YES